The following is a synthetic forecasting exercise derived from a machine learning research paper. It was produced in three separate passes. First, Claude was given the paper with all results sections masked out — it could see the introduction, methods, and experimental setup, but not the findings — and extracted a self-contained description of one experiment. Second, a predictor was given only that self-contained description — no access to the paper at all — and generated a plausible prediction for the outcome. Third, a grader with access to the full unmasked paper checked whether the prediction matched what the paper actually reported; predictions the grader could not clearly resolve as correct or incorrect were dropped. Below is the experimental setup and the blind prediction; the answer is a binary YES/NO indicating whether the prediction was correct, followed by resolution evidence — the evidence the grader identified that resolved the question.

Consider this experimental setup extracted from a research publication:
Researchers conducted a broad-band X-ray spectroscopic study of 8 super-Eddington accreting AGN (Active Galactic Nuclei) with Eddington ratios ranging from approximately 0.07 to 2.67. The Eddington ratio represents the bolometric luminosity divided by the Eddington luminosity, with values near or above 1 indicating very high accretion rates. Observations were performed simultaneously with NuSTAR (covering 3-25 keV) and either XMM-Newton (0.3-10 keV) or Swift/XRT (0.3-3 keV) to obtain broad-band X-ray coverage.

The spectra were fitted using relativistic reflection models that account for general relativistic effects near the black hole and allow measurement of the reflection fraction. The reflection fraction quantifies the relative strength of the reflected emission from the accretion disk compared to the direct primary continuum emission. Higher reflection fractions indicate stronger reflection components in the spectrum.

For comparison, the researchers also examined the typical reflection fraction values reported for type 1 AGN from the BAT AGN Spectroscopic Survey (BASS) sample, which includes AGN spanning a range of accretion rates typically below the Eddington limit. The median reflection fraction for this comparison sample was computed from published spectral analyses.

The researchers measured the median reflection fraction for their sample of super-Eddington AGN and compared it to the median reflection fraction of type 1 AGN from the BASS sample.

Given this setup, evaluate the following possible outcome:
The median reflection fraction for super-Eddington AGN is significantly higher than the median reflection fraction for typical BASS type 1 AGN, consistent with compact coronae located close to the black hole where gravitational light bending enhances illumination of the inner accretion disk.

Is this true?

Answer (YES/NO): YES